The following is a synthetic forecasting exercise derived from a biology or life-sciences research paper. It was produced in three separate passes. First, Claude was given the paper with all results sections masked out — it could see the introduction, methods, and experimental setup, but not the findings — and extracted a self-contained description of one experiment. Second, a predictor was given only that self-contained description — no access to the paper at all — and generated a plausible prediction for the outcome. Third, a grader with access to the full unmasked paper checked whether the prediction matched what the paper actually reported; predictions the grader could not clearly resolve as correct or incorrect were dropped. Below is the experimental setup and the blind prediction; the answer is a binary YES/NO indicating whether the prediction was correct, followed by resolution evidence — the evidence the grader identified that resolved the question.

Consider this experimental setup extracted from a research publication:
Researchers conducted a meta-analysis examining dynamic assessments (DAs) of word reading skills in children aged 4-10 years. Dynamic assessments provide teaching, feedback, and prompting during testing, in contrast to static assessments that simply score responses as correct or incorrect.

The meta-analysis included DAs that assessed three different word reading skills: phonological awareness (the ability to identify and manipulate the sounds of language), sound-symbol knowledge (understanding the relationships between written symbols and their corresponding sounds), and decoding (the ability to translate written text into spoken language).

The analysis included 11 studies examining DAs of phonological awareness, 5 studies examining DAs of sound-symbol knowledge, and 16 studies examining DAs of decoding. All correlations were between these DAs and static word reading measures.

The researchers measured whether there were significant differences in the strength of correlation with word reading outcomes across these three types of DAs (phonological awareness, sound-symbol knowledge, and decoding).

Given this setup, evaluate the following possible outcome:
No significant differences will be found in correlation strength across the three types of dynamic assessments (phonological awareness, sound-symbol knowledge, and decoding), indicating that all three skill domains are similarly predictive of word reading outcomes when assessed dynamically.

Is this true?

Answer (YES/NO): NO